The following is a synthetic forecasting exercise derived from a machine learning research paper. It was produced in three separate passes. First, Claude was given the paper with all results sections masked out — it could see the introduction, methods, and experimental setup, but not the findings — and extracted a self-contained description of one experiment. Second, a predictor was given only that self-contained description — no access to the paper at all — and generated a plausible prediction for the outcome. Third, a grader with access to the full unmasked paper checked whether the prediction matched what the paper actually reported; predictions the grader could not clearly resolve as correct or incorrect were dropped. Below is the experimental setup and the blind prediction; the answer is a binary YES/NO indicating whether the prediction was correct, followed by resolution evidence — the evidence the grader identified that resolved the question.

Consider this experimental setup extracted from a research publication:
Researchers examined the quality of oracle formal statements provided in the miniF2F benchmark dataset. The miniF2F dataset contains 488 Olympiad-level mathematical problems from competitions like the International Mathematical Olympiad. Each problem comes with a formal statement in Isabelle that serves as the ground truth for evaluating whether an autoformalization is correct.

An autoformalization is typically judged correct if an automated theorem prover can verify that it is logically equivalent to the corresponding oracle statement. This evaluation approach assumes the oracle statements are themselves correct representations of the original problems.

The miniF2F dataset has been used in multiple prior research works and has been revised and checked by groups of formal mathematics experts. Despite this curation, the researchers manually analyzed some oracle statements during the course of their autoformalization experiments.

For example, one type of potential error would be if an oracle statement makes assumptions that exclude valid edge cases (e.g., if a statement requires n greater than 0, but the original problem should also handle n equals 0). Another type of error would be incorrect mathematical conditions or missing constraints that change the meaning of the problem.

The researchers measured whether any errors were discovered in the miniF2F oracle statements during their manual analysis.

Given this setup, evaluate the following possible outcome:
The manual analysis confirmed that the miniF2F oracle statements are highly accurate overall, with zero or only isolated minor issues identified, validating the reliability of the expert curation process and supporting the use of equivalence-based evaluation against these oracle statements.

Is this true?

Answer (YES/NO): NO